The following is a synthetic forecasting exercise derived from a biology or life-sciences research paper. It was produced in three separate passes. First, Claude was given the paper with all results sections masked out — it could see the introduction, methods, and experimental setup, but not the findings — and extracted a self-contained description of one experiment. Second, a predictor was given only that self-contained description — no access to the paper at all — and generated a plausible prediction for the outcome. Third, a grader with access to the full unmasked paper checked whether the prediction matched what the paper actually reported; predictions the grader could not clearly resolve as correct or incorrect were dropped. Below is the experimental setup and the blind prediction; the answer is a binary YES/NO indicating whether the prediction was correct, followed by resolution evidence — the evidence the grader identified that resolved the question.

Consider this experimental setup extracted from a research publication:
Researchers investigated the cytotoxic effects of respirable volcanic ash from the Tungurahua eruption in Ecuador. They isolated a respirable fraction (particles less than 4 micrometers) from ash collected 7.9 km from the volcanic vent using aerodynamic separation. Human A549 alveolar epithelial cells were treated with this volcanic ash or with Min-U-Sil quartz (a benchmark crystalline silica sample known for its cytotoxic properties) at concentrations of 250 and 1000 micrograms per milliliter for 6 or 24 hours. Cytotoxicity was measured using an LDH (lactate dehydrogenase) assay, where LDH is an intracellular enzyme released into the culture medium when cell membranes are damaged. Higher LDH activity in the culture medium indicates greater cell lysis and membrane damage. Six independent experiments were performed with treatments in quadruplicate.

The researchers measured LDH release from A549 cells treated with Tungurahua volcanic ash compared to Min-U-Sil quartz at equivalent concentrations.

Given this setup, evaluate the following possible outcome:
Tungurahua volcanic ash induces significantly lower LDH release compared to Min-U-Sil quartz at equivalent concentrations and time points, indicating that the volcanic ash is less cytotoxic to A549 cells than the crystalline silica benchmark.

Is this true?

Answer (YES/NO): YES